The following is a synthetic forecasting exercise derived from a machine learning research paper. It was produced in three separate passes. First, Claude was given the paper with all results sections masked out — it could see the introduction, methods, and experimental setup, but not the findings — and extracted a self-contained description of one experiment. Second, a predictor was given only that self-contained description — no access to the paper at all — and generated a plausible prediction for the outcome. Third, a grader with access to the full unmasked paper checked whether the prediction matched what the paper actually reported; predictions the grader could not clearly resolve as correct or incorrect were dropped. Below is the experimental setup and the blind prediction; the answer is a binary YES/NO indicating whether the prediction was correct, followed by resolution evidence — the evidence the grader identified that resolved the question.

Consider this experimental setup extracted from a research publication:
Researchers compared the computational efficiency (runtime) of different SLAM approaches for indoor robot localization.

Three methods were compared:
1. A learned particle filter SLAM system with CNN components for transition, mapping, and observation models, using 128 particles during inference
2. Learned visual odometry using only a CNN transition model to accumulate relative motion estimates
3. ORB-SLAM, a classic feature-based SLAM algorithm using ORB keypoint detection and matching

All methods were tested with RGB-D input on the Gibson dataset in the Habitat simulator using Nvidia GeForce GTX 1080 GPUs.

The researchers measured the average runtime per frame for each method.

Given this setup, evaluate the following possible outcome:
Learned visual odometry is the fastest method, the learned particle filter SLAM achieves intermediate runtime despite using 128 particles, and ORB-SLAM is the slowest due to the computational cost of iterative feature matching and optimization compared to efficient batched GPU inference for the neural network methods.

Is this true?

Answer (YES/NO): YES